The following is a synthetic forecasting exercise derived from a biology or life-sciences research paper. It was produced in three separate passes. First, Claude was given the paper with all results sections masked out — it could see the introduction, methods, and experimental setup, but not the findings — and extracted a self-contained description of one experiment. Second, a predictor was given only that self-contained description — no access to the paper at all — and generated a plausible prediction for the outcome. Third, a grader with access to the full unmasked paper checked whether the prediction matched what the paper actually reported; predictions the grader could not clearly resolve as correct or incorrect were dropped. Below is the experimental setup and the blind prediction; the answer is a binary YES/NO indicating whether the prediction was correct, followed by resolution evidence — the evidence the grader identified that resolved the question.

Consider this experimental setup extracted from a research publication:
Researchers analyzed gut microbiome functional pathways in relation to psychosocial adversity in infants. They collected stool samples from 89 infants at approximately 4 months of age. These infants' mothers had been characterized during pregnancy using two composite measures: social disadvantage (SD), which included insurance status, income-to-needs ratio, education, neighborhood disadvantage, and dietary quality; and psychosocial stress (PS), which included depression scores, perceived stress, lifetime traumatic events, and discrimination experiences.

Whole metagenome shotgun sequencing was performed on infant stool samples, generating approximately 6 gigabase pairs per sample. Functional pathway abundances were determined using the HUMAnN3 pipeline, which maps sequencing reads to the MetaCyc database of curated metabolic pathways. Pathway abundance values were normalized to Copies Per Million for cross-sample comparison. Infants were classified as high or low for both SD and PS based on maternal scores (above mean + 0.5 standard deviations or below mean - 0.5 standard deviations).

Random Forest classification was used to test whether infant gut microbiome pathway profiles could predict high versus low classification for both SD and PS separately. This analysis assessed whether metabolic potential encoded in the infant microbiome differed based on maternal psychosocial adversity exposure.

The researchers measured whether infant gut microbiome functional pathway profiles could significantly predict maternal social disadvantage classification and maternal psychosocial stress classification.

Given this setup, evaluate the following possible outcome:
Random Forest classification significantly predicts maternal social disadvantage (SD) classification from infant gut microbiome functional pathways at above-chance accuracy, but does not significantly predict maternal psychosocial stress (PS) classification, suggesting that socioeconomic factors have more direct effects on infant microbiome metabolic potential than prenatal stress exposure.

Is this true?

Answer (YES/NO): NO